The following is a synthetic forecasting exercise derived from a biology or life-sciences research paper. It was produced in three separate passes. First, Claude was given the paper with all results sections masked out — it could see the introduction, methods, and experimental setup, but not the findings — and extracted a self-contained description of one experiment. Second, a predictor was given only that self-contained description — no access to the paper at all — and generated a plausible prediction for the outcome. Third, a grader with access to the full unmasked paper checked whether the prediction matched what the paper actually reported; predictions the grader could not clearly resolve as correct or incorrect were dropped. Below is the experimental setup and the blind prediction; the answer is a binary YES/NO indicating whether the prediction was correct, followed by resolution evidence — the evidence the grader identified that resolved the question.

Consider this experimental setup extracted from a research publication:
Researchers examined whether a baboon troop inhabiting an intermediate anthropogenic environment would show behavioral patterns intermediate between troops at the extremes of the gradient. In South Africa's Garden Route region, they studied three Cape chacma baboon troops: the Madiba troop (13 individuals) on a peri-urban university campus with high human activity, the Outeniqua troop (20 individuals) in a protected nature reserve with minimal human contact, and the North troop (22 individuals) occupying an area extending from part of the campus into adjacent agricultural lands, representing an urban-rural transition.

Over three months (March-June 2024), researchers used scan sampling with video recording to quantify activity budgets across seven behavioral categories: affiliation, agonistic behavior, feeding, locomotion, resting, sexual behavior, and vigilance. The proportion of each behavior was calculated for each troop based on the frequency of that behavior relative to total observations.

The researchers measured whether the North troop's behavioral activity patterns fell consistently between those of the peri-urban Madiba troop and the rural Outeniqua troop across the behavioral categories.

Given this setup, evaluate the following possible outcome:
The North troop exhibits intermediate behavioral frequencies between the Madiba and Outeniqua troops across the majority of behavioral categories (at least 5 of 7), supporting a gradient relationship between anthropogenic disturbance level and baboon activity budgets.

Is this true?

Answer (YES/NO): NO